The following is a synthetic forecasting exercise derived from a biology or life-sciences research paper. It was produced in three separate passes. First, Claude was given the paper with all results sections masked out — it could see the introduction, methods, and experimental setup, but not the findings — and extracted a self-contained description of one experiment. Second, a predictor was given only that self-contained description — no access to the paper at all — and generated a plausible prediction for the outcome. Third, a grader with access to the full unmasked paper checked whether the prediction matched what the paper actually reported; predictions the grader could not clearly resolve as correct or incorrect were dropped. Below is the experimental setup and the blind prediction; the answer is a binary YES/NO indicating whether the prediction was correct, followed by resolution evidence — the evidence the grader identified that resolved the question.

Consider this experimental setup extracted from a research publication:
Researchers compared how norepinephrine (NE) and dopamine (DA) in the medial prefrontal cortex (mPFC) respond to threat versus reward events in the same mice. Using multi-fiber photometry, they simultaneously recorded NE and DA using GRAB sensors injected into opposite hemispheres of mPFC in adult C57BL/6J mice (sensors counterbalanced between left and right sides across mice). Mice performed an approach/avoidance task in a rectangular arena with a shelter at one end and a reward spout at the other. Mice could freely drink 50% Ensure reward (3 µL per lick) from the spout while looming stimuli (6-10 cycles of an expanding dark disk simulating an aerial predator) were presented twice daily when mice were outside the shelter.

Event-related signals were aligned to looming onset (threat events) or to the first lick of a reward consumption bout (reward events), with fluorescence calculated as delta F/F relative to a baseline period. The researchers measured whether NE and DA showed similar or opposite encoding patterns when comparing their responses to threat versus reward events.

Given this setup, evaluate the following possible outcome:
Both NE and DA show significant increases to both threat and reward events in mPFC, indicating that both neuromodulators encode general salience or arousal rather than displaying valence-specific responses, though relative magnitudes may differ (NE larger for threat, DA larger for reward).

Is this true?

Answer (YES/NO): NO